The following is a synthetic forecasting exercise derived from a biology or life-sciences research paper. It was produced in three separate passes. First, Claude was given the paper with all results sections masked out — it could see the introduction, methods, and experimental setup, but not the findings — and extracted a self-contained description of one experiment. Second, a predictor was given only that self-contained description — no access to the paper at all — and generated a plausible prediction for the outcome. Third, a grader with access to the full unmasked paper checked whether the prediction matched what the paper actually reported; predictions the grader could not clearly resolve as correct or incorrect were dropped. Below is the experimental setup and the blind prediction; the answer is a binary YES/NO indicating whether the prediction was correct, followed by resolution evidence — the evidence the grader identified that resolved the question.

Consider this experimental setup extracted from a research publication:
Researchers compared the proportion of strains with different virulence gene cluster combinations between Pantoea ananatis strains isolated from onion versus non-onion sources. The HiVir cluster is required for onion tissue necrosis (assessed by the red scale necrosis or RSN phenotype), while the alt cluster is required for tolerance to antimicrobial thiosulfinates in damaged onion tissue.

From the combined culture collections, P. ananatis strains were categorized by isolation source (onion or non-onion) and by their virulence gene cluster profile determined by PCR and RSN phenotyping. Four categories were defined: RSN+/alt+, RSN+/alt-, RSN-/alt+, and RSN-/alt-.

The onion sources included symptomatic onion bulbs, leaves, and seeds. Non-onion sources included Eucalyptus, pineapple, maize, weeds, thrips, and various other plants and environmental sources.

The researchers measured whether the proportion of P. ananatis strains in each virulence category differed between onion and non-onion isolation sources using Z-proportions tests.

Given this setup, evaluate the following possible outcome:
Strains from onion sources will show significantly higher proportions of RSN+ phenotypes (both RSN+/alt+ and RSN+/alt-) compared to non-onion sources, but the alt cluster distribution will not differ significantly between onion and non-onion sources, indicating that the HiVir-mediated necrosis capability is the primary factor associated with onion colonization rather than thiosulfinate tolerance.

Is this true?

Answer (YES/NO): NO